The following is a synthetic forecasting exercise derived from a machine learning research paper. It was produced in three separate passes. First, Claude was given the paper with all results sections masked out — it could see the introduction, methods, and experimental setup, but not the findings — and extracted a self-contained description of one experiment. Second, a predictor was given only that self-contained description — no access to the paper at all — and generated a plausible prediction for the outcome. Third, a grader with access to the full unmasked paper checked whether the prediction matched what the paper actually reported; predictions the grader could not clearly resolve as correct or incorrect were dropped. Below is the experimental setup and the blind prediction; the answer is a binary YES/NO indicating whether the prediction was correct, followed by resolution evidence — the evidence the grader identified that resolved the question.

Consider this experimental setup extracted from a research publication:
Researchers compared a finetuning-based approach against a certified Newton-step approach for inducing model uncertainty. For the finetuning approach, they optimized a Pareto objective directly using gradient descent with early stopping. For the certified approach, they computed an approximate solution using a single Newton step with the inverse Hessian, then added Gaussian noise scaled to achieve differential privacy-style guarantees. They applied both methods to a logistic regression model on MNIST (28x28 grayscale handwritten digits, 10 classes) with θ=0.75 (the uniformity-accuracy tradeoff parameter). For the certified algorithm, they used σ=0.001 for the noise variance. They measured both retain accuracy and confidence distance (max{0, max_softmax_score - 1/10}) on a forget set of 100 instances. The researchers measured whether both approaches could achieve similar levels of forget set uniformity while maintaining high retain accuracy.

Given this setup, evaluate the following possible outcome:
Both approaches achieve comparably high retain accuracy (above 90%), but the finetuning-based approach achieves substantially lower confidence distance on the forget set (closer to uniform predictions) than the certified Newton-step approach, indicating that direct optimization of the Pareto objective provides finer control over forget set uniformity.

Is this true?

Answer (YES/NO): NO